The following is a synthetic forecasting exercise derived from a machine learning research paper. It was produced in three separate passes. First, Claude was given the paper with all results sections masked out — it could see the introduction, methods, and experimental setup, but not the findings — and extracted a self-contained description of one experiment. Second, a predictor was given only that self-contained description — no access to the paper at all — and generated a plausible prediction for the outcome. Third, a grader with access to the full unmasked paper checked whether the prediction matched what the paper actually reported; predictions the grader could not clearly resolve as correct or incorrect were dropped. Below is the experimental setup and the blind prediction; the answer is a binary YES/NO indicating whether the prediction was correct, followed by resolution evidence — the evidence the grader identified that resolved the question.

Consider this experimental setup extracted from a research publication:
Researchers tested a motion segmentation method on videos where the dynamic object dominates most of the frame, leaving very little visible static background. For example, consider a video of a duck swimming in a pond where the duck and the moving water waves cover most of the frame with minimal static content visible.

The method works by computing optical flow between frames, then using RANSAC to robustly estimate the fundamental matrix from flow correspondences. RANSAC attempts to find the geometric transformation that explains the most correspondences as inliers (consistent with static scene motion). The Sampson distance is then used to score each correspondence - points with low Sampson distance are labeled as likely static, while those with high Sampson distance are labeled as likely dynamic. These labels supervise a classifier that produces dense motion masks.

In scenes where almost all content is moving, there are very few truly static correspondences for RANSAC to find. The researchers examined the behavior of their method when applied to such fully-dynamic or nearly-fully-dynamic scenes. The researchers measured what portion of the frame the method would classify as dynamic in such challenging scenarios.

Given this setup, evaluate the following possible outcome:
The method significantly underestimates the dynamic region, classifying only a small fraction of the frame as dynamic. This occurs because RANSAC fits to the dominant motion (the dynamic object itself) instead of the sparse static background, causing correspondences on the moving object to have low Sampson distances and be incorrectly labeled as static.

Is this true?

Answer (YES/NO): NO